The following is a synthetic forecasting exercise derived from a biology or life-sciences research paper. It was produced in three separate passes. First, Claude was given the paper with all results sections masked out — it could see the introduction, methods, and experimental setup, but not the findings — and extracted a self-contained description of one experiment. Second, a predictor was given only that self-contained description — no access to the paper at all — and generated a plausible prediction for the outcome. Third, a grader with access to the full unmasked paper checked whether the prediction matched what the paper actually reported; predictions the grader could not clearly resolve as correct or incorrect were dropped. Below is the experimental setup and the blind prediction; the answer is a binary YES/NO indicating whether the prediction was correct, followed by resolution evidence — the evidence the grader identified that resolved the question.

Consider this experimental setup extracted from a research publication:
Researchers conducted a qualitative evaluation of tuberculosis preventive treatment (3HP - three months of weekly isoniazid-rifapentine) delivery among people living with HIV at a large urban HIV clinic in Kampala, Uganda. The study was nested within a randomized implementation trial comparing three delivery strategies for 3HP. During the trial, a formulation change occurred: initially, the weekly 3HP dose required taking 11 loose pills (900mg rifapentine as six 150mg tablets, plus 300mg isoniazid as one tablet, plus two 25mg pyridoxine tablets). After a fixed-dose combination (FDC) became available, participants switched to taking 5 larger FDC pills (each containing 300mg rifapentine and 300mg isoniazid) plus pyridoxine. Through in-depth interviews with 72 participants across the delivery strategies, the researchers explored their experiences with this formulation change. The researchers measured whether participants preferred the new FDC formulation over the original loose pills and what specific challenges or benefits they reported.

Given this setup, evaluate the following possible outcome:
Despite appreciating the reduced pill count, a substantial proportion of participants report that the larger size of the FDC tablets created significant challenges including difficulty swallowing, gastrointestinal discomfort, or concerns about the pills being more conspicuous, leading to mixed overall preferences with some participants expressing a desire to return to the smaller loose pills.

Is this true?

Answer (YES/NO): NO